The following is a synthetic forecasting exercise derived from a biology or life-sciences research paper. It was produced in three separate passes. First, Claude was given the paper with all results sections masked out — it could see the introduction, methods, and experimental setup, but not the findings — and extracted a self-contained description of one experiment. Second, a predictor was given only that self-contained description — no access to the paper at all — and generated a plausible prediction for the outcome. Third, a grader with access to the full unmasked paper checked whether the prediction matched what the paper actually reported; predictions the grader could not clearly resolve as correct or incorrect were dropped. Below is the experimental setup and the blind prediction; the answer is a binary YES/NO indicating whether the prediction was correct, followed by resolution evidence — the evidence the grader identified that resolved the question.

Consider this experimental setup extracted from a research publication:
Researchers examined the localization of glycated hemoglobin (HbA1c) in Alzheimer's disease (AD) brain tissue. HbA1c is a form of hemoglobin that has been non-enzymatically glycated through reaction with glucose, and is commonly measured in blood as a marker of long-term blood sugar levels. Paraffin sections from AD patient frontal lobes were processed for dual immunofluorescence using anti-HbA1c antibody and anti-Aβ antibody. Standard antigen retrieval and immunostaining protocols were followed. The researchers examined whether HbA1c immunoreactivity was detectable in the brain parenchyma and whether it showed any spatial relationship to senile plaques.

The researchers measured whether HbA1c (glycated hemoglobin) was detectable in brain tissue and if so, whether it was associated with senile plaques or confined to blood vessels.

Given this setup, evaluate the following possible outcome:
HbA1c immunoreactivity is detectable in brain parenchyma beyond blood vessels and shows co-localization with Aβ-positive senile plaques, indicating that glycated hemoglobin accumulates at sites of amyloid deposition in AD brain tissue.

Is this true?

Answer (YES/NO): YES